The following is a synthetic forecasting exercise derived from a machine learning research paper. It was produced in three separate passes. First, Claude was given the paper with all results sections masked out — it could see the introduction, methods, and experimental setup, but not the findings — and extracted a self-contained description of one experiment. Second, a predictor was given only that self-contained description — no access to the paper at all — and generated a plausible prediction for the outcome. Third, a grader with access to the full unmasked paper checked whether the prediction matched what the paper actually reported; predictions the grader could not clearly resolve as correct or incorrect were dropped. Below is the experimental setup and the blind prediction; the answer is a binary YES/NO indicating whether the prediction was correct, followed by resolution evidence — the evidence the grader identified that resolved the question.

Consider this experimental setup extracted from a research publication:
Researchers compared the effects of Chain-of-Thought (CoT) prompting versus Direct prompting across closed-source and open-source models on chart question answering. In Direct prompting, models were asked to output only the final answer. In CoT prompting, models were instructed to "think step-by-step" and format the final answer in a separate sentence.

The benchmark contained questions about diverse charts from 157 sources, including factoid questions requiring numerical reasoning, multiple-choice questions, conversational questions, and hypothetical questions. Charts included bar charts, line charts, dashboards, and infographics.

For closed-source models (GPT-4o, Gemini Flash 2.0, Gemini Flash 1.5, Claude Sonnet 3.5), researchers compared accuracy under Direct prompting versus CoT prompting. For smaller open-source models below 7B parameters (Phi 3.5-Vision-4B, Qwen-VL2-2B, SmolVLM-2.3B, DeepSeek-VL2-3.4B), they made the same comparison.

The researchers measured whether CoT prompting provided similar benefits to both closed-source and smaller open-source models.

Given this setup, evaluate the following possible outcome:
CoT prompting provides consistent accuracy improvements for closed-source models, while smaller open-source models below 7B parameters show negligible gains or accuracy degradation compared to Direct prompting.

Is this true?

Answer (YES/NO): YES